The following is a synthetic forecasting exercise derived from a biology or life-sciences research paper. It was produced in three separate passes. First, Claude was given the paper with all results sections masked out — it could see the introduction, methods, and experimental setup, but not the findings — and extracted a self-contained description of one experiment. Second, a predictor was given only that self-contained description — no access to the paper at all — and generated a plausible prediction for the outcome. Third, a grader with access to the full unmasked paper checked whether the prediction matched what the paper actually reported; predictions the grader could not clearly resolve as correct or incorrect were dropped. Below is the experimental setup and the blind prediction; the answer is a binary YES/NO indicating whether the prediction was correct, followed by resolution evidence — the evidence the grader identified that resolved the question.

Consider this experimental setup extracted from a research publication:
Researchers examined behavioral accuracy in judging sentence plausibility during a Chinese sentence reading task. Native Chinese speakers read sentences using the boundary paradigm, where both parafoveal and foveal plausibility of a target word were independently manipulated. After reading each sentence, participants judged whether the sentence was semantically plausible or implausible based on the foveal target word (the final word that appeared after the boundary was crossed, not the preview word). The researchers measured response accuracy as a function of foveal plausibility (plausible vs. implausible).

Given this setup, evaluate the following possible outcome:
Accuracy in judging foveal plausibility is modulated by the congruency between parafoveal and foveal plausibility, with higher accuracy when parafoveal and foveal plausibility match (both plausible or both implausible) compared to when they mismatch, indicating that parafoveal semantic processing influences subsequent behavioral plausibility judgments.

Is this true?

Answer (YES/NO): NO